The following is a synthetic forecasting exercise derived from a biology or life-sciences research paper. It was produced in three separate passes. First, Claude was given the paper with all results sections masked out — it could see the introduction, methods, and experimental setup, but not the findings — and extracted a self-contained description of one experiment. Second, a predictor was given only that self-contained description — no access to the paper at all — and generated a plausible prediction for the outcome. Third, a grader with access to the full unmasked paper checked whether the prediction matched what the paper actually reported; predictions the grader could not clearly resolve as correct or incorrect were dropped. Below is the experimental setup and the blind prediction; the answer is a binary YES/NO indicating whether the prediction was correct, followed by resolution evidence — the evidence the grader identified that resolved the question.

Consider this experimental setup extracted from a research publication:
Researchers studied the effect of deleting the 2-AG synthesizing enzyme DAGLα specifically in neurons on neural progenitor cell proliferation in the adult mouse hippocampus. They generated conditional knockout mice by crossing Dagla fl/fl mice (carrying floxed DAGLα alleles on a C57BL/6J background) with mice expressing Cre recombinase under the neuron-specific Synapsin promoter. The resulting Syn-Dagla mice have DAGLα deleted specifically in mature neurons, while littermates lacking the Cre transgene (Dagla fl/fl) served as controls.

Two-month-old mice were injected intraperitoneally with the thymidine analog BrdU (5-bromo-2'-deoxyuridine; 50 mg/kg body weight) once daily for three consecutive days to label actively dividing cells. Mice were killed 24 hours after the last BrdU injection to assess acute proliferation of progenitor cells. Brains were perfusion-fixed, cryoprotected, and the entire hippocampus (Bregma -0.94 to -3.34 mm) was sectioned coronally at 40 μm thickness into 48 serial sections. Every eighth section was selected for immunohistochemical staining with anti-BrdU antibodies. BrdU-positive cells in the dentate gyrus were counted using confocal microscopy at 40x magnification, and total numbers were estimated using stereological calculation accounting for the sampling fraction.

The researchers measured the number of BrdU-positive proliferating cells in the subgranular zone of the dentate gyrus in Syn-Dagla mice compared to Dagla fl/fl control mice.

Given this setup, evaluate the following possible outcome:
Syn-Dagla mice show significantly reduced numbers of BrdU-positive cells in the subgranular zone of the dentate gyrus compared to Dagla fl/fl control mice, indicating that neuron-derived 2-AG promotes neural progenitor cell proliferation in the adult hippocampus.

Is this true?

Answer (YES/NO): NO